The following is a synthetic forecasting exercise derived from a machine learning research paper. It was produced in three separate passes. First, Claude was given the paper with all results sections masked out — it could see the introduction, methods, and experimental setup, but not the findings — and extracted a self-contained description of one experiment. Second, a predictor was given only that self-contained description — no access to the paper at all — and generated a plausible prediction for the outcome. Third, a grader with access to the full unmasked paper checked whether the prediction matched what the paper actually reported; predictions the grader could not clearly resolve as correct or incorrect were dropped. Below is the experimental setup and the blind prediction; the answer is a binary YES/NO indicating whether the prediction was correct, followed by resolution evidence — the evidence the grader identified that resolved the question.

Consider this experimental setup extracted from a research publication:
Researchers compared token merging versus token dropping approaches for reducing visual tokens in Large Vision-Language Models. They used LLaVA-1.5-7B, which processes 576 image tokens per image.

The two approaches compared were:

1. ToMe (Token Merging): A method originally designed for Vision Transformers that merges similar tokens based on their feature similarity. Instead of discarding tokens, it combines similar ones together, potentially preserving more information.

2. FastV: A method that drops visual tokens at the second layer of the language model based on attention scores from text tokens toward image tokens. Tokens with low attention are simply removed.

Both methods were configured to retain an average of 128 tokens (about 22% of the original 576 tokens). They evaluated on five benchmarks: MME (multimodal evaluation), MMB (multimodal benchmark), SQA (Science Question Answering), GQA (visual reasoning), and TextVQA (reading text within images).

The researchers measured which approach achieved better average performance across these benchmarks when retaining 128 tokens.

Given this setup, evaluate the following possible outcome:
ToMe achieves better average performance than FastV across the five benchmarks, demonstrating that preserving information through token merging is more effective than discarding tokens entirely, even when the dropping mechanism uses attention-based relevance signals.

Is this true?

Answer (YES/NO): NO